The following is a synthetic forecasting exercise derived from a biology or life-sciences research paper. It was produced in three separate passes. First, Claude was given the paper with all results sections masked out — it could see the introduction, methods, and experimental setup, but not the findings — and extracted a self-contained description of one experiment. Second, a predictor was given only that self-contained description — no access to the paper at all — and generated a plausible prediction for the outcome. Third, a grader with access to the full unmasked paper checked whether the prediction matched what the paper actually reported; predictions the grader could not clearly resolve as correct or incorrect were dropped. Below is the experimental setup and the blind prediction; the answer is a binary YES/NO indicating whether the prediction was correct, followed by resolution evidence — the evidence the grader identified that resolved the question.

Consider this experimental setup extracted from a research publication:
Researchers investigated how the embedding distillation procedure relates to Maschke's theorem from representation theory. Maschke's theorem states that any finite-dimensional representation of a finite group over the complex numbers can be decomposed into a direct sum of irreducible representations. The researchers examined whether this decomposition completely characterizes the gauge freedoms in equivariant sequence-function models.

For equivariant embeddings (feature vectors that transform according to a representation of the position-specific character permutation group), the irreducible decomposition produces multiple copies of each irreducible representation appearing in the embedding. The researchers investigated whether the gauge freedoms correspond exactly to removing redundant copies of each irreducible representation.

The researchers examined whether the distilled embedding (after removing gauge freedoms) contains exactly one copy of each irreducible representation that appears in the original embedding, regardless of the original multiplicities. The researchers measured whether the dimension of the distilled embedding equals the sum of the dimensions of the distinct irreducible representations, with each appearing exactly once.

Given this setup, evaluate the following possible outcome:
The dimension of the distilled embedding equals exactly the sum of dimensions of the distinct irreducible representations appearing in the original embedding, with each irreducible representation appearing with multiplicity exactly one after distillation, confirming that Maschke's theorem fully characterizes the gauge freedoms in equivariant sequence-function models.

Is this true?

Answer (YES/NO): YES